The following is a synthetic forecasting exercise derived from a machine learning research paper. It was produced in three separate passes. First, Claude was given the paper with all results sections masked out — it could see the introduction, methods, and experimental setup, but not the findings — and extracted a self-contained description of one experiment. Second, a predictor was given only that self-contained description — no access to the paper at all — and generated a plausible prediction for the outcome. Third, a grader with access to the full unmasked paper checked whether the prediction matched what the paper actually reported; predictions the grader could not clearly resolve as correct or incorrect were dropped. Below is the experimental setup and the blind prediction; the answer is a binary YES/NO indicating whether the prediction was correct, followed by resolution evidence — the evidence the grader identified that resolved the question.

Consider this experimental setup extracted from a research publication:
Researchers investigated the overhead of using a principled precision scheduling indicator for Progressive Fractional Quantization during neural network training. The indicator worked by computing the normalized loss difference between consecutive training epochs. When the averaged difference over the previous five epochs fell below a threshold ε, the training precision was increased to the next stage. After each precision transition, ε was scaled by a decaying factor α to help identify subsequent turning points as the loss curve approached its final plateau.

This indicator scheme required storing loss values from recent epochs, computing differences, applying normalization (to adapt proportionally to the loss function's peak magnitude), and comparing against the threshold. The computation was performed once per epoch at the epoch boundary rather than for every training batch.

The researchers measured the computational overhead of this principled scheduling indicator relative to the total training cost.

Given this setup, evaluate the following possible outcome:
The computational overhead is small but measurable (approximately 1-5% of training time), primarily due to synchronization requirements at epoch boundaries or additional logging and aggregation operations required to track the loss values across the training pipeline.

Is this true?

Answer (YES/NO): NO